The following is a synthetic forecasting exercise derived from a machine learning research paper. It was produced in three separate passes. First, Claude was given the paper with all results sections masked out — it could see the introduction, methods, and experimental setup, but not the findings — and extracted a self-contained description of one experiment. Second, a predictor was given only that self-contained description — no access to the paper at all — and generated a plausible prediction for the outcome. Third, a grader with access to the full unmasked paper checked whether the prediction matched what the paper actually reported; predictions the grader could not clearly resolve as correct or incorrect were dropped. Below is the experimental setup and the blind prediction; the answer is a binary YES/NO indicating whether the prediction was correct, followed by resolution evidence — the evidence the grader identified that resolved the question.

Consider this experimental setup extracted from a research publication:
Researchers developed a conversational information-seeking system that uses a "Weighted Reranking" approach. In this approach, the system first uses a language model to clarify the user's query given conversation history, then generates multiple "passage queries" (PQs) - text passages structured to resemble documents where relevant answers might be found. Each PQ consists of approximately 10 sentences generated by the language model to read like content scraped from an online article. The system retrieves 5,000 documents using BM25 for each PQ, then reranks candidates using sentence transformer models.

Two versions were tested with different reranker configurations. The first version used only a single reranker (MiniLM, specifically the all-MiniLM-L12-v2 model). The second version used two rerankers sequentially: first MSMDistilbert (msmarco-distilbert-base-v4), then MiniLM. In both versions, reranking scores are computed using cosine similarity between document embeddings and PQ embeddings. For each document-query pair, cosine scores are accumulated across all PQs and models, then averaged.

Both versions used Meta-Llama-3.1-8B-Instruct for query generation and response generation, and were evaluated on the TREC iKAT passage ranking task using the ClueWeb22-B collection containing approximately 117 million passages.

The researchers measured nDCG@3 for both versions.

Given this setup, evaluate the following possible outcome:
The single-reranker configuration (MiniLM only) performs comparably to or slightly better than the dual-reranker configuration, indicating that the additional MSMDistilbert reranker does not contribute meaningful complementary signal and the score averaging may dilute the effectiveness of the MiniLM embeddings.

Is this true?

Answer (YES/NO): NO